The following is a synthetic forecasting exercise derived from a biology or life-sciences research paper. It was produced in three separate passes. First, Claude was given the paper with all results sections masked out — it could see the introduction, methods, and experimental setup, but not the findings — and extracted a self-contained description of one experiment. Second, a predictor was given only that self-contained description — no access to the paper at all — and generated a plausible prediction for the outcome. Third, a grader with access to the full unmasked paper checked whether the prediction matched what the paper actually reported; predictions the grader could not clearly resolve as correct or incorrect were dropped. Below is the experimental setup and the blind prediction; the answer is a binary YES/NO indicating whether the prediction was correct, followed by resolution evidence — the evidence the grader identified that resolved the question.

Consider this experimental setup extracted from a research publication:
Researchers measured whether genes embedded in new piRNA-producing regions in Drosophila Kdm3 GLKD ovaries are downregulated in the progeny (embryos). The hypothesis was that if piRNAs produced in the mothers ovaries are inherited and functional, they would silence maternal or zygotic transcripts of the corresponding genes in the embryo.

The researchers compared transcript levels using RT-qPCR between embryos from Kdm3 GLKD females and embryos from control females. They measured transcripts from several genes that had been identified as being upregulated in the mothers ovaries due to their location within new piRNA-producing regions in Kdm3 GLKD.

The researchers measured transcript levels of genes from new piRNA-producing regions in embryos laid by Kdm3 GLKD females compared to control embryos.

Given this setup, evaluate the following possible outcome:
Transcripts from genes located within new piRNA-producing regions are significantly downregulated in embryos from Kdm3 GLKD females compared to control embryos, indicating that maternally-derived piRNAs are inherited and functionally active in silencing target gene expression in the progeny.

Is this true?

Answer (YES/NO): YES